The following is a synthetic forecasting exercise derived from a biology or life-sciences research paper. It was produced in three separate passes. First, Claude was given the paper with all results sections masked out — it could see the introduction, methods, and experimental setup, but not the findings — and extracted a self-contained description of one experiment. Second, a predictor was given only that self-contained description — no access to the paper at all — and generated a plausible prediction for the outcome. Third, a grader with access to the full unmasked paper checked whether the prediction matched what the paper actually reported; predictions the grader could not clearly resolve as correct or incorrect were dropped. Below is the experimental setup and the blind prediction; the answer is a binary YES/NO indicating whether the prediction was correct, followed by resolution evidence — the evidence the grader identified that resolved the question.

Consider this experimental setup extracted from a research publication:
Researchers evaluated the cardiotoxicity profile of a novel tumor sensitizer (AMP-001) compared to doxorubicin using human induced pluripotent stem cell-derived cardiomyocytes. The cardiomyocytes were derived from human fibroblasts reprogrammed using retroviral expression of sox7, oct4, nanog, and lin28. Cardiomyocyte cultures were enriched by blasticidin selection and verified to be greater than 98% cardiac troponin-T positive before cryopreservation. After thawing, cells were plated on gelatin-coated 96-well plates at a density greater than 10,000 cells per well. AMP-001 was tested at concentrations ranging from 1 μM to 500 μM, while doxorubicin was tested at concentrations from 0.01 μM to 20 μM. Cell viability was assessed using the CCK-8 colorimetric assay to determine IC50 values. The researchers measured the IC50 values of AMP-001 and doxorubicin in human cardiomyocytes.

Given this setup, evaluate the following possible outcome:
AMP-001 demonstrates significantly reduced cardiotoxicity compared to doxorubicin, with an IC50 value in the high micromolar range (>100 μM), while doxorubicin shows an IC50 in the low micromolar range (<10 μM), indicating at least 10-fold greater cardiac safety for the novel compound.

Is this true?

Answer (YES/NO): YES